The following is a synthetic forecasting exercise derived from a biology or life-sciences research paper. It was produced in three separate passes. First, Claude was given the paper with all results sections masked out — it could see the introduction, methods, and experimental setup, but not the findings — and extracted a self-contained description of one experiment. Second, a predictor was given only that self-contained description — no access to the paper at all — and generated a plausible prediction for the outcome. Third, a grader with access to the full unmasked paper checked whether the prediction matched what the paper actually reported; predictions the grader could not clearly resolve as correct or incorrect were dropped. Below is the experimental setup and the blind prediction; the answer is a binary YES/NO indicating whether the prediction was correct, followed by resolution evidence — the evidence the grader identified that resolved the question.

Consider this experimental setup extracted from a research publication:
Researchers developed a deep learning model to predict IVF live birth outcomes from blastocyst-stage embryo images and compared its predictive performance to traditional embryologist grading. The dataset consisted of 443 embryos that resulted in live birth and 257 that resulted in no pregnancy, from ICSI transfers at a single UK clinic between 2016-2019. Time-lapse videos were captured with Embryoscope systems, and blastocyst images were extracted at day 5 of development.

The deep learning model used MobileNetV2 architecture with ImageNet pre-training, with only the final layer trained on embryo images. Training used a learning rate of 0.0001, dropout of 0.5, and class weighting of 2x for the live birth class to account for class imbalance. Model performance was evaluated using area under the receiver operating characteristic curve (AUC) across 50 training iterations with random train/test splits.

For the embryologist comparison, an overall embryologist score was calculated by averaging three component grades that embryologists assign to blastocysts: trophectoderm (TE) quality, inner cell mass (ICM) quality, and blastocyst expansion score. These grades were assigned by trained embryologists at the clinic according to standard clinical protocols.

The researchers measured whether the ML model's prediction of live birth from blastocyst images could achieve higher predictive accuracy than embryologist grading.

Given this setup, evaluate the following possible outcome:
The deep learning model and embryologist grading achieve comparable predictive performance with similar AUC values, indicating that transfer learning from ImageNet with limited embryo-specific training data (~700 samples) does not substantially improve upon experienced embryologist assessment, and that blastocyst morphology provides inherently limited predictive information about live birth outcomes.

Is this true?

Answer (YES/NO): YES